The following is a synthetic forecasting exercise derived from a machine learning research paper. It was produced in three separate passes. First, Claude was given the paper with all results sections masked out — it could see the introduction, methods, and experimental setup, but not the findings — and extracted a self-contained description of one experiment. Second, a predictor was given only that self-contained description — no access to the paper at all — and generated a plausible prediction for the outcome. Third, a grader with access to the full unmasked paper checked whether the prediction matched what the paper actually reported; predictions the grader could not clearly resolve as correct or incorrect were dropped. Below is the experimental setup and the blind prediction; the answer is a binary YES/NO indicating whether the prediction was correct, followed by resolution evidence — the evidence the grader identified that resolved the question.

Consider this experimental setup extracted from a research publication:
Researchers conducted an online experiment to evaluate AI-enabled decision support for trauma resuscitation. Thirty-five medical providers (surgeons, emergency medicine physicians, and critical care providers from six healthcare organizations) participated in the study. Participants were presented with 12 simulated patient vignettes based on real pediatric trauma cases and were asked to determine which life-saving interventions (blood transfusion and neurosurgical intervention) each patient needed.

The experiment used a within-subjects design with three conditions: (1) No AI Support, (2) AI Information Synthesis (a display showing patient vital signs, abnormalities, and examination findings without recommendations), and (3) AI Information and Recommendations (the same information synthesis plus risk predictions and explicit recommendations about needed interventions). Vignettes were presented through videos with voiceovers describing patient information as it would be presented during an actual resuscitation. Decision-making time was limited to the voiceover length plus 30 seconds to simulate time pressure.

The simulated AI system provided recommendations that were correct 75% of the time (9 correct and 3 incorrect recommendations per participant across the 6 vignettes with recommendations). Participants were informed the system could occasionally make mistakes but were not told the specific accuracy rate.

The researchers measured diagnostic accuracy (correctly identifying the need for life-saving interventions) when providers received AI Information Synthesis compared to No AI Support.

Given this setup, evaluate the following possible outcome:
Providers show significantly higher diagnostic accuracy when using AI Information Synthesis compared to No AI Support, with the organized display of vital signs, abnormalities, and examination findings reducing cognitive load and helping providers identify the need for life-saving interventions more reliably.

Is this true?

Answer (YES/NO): NO